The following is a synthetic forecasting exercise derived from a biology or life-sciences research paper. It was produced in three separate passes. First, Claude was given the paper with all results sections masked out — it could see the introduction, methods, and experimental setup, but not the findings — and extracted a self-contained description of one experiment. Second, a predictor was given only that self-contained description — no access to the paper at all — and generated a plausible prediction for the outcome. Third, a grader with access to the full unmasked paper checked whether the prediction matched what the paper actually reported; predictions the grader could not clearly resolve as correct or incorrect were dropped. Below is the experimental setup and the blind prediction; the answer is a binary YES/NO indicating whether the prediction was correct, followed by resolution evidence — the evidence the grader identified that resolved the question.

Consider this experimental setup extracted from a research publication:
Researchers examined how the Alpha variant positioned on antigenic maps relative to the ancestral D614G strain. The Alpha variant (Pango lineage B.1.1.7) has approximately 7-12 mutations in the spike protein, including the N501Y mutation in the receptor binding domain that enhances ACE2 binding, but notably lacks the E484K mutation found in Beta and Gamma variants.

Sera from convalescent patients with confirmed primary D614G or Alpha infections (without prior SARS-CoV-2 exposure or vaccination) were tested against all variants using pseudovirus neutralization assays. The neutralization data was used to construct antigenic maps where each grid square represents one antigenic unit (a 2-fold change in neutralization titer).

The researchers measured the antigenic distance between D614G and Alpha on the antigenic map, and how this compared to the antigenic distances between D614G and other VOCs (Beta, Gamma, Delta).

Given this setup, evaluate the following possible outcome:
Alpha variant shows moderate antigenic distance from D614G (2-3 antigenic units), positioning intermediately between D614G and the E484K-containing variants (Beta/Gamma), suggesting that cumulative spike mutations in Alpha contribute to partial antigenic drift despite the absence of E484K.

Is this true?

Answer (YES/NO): NO